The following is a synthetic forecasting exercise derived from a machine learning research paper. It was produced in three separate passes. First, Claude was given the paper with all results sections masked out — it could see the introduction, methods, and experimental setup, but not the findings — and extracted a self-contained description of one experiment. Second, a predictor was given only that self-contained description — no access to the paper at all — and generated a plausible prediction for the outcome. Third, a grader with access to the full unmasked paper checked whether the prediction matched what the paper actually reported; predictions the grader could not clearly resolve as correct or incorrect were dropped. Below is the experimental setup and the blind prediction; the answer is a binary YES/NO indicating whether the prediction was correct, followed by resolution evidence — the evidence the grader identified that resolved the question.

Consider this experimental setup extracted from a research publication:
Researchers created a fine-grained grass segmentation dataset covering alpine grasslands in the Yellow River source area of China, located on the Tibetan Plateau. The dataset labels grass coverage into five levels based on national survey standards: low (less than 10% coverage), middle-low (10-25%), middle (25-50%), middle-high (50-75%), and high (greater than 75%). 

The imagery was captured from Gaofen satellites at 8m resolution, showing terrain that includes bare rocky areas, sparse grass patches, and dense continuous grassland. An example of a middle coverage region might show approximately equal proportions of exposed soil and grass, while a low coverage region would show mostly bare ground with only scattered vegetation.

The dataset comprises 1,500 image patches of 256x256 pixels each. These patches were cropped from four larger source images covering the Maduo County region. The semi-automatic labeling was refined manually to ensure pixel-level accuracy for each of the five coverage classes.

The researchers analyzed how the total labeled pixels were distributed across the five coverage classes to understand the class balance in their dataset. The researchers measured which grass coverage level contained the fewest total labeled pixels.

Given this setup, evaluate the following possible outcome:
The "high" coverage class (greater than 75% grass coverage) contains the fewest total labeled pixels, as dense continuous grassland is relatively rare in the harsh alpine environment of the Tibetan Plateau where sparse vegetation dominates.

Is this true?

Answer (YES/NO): NO